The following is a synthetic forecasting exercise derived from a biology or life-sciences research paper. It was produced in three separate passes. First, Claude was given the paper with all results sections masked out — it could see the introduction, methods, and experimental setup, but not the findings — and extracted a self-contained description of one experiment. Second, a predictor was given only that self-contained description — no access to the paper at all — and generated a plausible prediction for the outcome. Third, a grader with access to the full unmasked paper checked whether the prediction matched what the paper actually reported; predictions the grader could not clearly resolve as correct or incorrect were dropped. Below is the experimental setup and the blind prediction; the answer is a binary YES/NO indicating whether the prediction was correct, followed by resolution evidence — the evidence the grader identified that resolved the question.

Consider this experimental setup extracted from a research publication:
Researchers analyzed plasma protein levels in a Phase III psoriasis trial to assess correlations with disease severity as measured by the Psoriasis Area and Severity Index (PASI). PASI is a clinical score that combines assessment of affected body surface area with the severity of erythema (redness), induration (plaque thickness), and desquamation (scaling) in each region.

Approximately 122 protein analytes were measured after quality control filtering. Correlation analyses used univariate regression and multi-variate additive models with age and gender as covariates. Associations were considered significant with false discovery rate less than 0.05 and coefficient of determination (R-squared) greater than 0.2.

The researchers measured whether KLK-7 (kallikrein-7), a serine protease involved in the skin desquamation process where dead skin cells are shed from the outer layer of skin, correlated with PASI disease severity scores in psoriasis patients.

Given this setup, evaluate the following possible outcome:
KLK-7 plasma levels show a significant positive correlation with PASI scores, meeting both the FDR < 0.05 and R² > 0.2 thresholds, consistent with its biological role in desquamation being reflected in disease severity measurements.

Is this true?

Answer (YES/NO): YES